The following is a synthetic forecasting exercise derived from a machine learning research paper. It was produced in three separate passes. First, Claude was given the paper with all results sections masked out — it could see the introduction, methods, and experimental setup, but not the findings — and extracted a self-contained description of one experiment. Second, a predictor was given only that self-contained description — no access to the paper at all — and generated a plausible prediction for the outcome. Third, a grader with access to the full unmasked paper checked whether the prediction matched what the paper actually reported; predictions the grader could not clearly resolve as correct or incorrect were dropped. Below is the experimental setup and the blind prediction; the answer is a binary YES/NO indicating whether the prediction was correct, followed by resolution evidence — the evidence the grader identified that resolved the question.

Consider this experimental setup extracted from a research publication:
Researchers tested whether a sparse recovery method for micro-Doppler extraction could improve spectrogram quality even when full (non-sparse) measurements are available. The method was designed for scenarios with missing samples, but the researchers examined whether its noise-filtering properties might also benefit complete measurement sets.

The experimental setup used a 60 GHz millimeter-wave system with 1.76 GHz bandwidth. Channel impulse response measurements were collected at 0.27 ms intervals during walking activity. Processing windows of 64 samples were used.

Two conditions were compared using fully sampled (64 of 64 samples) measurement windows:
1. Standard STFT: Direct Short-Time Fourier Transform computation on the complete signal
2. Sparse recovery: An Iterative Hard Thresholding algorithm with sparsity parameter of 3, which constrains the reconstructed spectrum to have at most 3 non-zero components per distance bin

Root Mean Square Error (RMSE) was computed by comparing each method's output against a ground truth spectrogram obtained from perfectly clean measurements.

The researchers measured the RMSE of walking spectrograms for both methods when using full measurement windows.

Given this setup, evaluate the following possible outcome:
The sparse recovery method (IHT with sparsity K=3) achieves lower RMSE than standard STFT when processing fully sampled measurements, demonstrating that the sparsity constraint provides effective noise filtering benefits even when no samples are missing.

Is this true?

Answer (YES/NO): YES